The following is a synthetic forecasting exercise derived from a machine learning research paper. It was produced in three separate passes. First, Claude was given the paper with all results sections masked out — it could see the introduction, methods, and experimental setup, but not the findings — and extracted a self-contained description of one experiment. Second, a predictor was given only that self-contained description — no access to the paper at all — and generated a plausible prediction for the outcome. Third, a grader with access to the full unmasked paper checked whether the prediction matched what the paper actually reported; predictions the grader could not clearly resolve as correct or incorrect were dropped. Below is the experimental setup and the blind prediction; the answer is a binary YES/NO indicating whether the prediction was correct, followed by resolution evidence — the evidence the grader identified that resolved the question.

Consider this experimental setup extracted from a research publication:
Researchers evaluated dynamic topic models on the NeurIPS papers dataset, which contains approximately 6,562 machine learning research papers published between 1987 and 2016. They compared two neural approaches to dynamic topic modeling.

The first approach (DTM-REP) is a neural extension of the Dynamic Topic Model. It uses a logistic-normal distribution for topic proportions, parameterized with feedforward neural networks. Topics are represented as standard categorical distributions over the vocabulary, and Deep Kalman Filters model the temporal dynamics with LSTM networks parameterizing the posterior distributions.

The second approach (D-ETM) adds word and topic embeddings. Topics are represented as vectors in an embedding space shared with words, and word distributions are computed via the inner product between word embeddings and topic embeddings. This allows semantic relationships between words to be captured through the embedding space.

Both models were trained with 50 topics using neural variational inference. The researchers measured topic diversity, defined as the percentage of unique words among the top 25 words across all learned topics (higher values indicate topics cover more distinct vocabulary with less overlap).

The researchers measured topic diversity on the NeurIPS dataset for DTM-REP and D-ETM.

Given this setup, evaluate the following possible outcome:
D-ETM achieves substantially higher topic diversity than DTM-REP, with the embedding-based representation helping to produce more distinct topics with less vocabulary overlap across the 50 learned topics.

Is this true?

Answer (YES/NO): YES